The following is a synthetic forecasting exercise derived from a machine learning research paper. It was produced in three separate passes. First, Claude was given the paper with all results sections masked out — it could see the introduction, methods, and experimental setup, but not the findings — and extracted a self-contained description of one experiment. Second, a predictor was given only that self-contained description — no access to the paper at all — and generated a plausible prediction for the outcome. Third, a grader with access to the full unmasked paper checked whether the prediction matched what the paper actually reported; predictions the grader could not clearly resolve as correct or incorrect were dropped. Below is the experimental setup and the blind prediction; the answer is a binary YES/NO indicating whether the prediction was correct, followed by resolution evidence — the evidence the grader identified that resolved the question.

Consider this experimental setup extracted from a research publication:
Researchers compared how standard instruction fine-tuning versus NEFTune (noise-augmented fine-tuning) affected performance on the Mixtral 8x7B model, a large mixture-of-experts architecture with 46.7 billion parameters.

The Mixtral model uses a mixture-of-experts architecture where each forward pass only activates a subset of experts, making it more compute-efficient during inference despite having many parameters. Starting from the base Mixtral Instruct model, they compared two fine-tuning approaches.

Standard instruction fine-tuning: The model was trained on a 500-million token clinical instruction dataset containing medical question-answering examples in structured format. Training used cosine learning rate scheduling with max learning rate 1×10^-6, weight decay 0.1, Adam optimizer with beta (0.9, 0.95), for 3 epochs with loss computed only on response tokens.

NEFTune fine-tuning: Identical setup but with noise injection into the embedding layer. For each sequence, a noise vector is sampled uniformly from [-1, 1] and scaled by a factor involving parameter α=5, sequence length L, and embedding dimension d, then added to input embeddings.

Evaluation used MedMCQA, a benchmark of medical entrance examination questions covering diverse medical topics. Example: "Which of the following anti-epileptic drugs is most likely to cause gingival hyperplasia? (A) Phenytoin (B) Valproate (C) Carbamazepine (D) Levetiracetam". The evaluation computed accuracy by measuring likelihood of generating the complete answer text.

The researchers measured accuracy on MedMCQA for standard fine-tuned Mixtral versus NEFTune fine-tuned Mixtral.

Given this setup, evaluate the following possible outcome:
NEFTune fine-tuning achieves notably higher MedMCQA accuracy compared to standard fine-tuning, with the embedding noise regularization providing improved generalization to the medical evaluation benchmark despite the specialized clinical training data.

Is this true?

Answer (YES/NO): YES